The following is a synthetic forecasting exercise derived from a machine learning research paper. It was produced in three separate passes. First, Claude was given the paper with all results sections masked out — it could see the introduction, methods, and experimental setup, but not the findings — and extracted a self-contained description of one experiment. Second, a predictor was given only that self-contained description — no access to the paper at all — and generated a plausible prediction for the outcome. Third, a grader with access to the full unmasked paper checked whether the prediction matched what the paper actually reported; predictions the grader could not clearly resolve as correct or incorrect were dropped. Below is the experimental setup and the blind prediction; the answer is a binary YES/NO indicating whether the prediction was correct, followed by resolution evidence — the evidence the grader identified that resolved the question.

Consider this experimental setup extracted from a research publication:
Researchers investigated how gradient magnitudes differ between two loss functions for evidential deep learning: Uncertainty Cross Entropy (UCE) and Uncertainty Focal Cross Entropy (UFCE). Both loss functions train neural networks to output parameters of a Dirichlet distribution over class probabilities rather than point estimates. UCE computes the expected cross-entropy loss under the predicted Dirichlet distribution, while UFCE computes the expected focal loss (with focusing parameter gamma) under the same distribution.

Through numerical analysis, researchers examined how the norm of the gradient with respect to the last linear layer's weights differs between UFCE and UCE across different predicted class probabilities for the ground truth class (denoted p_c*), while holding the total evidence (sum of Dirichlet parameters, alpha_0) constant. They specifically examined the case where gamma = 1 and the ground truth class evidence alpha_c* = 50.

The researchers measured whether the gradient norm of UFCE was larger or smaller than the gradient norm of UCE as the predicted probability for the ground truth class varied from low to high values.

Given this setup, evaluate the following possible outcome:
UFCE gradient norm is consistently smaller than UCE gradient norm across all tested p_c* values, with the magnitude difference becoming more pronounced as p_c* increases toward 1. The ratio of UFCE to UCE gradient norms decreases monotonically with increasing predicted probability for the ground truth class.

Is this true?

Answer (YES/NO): NO